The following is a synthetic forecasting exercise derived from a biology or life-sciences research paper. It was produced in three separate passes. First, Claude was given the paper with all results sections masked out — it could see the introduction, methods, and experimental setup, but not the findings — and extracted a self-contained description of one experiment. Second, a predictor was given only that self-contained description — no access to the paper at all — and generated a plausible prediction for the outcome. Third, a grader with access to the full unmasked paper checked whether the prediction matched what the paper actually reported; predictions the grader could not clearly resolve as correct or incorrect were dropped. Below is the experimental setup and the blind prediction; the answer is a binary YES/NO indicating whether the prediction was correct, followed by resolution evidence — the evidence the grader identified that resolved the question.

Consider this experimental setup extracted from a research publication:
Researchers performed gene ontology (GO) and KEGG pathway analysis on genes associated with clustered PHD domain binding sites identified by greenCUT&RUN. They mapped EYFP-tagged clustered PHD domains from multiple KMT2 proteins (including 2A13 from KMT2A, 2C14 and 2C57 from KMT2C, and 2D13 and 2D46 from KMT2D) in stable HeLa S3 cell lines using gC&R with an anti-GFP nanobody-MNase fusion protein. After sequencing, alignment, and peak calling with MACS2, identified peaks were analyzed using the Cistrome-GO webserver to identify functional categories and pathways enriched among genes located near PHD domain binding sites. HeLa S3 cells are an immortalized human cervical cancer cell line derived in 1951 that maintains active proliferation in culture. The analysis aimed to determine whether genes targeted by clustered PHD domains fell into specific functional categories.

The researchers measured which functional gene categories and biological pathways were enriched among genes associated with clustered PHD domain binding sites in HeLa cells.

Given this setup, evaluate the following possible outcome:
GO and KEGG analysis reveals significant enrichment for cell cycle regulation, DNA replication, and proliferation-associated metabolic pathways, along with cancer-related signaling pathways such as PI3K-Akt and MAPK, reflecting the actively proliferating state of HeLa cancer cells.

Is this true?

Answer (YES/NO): NO